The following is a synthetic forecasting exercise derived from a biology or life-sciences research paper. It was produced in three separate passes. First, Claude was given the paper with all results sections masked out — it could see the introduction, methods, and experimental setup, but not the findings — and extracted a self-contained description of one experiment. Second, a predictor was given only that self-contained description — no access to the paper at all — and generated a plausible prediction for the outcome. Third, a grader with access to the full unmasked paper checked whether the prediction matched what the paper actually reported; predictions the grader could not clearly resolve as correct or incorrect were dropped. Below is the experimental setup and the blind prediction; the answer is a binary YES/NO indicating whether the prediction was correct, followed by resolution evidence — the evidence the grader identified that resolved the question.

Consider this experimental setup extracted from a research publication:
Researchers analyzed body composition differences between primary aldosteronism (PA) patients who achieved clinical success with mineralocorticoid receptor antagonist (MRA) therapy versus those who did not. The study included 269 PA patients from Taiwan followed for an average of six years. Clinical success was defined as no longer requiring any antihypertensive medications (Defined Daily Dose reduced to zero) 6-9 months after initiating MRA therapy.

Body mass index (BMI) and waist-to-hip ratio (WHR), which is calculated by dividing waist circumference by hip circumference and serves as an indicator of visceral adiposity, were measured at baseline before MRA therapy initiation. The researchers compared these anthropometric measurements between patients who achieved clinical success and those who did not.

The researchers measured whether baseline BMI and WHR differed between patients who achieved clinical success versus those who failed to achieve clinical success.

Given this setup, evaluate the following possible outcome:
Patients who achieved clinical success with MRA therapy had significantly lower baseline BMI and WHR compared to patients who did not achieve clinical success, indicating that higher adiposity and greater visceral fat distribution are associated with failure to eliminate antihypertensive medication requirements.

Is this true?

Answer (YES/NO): YES